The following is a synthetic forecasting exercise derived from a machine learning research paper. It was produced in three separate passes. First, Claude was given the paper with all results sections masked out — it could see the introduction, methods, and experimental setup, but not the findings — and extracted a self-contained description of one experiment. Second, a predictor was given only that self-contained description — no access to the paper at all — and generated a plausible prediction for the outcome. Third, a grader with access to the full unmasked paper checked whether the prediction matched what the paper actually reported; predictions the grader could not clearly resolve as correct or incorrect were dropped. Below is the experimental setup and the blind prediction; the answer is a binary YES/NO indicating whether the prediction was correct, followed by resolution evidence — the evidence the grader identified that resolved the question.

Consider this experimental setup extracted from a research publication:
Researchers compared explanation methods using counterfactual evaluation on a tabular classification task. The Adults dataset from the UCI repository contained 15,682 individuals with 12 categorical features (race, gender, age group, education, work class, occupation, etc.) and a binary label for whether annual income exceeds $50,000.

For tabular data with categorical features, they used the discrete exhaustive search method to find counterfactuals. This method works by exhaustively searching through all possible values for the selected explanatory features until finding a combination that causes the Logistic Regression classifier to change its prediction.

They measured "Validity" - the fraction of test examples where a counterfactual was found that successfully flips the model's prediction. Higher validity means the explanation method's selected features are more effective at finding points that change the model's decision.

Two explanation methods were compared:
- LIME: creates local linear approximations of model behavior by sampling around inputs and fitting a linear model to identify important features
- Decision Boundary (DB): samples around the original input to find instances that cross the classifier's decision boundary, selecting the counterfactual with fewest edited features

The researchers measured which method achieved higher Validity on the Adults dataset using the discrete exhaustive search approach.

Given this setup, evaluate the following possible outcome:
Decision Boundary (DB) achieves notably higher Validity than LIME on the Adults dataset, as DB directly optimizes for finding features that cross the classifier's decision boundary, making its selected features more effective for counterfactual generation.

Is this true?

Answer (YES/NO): NO